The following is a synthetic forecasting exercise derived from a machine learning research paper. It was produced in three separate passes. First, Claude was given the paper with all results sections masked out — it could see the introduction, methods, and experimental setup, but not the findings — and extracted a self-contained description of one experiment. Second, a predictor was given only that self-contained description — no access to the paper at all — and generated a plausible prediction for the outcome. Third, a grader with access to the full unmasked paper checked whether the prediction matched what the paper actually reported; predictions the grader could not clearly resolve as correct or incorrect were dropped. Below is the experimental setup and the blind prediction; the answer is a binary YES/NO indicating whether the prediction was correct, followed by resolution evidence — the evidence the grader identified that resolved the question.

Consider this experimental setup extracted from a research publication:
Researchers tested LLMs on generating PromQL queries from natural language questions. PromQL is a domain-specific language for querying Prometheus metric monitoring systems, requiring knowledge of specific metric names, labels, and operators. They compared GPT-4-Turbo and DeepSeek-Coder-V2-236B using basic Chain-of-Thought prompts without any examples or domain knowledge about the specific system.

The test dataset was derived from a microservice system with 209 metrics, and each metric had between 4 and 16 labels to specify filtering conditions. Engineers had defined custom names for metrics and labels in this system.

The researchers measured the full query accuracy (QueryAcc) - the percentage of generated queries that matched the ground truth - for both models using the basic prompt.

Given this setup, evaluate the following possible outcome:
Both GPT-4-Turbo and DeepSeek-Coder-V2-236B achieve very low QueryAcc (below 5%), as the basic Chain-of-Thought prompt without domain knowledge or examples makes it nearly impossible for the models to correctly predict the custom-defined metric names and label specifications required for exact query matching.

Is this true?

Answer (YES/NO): NO